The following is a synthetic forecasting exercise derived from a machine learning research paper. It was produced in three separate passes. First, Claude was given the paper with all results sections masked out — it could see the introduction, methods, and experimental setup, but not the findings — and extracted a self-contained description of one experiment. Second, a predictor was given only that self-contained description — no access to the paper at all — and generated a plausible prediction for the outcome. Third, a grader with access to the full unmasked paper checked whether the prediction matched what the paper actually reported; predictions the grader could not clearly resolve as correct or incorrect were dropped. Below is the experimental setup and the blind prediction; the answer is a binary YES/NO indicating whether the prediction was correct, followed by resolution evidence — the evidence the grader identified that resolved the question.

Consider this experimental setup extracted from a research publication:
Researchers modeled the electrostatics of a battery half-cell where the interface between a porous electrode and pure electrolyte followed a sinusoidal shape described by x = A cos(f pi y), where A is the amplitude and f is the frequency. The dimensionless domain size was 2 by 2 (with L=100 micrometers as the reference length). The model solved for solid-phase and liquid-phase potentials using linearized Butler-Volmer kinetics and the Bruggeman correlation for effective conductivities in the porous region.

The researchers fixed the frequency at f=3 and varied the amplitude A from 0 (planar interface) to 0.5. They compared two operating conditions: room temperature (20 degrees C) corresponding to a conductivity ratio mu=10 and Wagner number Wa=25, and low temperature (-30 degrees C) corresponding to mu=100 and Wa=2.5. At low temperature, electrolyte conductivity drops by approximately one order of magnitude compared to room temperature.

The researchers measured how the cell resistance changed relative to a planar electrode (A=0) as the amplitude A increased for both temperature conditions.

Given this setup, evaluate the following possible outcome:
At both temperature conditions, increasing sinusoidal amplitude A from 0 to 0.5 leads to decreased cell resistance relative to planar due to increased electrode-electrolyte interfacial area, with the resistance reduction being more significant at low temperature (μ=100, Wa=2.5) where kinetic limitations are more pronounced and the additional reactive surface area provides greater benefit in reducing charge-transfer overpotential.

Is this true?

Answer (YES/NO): YES